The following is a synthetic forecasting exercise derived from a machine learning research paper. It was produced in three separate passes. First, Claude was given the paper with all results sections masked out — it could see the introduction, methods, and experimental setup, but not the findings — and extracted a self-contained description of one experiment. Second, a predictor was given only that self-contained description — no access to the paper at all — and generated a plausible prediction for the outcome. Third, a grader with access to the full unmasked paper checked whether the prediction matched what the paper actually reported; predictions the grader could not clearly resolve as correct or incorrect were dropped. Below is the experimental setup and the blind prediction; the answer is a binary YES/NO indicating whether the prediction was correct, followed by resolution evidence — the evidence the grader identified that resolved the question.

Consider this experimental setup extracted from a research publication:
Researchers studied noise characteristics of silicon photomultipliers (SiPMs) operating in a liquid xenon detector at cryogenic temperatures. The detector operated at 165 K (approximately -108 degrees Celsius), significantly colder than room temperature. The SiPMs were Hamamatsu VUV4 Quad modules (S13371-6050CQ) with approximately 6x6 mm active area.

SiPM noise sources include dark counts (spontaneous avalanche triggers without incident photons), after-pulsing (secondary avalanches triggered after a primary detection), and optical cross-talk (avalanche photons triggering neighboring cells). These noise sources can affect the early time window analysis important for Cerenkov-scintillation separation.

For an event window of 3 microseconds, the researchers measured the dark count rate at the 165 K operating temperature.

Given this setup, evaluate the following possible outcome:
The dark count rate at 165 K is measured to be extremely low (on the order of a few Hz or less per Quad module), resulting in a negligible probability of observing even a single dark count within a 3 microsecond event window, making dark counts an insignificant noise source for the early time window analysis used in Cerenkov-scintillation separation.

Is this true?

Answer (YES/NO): NO